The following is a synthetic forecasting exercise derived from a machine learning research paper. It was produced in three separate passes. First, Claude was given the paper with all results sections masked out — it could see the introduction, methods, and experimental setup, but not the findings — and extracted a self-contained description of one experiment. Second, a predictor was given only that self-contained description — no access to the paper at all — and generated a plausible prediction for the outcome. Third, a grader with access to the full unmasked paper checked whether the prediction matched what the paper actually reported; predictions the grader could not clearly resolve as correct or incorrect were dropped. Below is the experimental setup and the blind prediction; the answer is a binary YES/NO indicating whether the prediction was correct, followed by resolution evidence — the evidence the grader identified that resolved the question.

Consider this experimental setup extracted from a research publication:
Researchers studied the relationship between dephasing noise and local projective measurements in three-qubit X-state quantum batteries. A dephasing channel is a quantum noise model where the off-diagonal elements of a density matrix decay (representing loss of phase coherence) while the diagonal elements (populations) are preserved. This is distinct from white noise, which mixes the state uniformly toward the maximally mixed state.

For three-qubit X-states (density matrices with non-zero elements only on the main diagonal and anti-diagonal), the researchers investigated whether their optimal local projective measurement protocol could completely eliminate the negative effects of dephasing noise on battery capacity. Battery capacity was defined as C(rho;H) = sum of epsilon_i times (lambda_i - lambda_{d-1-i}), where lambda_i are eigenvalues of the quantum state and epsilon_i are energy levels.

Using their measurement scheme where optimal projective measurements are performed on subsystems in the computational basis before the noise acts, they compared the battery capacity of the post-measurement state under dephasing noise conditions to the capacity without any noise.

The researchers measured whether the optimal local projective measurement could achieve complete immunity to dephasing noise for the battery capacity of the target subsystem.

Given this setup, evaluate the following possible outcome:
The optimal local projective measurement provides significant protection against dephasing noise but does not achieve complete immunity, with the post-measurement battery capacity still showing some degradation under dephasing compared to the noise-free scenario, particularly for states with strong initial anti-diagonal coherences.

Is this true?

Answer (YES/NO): NO